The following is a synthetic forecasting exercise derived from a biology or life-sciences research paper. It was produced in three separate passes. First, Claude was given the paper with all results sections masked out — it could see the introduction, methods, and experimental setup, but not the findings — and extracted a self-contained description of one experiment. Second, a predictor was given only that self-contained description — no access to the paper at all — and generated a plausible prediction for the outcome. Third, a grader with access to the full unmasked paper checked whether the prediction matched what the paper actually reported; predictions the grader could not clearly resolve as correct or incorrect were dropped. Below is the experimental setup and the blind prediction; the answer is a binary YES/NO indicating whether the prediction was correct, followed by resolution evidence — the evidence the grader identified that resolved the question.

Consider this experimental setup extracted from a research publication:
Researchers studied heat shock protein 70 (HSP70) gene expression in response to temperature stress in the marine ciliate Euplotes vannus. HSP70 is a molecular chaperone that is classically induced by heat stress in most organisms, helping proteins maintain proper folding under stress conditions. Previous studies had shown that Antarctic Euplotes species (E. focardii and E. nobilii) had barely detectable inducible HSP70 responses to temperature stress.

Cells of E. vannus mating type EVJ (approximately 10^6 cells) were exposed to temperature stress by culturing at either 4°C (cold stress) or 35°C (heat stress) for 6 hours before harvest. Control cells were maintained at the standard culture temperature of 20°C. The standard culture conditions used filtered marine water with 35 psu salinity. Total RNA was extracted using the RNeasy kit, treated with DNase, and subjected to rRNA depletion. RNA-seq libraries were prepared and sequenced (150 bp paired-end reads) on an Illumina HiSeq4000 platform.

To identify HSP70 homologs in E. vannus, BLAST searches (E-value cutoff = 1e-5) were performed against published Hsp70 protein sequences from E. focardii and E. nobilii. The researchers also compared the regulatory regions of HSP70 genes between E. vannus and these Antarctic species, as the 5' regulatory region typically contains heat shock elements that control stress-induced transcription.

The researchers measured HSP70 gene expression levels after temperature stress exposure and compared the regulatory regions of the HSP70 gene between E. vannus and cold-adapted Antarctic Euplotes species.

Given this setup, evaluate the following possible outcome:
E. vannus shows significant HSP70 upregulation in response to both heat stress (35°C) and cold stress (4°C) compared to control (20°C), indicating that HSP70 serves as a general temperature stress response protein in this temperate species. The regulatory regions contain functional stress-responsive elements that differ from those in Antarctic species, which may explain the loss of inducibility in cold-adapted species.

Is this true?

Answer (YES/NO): NO